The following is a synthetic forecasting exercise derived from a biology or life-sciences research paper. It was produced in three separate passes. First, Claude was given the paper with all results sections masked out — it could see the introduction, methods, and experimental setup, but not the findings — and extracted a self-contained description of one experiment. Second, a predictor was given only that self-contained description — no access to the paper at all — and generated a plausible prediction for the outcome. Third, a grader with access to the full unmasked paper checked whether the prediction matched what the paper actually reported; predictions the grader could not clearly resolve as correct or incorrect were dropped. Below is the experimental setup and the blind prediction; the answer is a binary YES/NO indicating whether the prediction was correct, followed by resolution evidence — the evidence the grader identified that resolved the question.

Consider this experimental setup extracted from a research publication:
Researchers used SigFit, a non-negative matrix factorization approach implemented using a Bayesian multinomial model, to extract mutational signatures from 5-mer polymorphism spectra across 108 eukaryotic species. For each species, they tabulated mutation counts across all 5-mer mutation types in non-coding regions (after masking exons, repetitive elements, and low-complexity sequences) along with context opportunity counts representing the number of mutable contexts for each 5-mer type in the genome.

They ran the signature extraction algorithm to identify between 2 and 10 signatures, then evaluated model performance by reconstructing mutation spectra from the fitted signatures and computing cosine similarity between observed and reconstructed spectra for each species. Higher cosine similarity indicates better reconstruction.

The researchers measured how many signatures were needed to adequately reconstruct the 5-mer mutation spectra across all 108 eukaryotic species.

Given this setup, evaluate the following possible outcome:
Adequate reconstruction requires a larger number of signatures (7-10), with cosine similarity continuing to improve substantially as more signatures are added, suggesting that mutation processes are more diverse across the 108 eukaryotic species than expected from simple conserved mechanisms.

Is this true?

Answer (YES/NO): NO